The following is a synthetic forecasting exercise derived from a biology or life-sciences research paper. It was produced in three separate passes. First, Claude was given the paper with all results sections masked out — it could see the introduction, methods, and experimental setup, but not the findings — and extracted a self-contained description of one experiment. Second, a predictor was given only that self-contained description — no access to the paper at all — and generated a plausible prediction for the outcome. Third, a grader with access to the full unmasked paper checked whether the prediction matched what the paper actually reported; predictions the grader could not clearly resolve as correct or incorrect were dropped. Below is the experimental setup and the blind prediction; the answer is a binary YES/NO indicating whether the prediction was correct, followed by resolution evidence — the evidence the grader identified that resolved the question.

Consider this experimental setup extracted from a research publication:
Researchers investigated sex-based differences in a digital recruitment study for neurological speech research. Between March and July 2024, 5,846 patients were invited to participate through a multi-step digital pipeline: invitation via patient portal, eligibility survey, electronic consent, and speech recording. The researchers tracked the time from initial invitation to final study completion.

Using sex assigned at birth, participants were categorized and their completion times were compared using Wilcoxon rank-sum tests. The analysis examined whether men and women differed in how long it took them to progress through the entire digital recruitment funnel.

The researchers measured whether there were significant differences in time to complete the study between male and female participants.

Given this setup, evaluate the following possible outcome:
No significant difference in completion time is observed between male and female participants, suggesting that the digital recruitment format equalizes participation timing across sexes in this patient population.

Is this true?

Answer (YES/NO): NO